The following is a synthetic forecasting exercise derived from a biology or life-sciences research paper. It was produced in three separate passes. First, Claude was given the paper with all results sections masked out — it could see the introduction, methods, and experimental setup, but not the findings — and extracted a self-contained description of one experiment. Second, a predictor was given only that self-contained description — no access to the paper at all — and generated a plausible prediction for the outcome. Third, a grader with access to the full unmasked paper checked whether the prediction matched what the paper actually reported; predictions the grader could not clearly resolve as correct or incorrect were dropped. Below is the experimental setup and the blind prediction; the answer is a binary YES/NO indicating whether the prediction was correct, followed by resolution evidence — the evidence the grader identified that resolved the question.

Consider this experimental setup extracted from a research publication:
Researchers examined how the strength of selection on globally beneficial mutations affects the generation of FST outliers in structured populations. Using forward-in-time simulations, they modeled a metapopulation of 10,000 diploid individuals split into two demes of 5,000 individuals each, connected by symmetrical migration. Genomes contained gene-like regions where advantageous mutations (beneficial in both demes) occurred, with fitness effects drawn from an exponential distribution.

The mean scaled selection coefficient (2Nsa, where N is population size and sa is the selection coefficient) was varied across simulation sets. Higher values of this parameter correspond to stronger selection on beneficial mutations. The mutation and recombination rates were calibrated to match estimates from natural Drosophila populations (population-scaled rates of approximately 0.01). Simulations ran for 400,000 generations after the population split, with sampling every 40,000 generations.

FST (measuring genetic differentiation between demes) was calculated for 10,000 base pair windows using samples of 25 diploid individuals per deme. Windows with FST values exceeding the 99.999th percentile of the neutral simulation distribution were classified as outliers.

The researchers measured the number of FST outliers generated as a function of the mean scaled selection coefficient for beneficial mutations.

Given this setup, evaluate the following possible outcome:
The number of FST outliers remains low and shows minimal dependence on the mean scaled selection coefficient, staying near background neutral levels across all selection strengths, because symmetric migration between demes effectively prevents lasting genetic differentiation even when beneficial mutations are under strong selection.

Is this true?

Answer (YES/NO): NO